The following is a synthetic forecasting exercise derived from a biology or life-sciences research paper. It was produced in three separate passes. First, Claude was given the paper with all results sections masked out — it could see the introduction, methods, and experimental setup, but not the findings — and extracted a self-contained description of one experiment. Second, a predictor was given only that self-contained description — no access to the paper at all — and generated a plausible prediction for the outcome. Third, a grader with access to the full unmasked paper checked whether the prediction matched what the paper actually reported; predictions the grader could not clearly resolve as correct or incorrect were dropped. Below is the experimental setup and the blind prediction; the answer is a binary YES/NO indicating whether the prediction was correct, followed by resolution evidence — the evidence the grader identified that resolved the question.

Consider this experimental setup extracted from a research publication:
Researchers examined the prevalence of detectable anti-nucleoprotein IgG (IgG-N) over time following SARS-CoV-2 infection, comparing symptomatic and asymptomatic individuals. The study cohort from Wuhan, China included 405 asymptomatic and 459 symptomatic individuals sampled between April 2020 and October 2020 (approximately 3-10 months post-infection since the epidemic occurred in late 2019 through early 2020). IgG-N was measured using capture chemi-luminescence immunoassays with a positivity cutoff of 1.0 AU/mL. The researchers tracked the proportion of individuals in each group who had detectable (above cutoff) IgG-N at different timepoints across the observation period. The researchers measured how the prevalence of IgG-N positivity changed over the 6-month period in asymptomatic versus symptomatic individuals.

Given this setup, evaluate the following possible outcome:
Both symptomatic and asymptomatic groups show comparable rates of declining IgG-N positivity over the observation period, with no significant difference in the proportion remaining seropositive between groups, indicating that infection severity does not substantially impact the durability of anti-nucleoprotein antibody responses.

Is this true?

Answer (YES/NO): NO